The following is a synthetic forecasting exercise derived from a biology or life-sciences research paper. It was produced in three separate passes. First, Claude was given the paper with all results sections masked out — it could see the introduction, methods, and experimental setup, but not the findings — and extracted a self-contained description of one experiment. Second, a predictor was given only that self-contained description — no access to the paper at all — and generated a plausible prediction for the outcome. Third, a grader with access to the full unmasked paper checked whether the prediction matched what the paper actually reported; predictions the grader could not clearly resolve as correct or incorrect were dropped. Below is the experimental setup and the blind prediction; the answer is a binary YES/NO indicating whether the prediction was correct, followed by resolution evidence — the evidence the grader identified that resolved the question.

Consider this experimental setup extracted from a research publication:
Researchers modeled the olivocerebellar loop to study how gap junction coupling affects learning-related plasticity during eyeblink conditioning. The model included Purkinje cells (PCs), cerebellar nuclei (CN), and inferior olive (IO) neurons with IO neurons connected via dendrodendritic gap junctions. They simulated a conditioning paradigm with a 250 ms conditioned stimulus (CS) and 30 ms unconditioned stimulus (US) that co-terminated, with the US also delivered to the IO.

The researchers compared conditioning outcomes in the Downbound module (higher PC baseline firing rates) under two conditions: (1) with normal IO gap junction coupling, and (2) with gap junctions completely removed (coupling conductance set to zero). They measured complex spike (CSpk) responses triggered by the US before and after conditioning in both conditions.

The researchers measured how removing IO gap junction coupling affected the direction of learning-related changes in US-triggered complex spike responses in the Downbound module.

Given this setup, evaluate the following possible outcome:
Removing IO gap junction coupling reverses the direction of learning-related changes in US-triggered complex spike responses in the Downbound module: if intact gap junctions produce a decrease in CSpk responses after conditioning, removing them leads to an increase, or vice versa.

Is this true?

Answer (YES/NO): YES